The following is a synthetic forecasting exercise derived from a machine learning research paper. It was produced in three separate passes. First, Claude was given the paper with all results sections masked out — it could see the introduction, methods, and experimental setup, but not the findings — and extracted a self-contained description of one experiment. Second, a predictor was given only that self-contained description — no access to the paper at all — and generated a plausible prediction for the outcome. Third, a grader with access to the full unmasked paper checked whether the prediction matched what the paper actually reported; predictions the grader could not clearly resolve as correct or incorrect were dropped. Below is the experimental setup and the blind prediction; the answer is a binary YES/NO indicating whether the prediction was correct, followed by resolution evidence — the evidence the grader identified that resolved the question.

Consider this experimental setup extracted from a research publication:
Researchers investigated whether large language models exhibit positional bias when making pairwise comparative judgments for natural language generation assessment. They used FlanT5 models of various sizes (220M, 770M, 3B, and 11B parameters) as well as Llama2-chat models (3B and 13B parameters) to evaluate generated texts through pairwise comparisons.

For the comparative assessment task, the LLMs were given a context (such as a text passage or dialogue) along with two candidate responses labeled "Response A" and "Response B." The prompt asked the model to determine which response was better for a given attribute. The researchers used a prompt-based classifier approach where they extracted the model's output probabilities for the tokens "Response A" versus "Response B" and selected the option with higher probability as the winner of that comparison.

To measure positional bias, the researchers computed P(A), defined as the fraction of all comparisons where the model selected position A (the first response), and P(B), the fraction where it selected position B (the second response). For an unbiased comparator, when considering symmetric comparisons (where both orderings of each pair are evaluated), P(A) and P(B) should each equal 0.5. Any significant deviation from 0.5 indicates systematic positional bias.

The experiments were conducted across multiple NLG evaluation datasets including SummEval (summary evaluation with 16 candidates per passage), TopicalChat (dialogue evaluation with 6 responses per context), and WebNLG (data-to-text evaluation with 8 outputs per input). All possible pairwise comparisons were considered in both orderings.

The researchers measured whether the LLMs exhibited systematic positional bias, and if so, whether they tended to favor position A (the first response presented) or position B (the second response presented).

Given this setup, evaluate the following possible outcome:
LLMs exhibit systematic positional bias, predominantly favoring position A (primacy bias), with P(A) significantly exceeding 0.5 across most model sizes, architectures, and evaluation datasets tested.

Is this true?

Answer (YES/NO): NO